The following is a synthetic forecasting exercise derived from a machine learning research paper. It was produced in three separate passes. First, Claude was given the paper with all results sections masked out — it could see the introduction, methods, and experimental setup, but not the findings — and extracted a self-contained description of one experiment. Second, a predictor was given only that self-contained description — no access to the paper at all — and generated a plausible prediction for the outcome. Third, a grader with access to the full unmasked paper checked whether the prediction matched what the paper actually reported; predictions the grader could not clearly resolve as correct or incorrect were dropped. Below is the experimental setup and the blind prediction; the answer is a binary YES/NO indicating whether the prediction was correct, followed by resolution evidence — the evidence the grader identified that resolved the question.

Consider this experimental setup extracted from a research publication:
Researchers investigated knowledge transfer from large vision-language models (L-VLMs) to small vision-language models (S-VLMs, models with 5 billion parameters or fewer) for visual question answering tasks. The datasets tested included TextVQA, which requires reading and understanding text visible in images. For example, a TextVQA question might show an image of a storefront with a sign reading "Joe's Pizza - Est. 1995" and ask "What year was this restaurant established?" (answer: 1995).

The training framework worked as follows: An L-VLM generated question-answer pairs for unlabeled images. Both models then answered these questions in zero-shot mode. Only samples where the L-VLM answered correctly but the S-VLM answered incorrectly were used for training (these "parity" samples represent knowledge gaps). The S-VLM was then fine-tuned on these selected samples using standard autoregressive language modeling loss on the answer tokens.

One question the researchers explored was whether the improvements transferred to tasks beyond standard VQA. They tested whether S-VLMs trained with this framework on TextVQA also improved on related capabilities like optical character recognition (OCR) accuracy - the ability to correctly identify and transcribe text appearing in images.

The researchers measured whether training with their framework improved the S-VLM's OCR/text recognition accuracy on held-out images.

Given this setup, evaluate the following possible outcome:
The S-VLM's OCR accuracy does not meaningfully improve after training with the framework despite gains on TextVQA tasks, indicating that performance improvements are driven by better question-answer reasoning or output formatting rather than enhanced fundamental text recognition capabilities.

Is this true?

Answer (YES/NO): NO